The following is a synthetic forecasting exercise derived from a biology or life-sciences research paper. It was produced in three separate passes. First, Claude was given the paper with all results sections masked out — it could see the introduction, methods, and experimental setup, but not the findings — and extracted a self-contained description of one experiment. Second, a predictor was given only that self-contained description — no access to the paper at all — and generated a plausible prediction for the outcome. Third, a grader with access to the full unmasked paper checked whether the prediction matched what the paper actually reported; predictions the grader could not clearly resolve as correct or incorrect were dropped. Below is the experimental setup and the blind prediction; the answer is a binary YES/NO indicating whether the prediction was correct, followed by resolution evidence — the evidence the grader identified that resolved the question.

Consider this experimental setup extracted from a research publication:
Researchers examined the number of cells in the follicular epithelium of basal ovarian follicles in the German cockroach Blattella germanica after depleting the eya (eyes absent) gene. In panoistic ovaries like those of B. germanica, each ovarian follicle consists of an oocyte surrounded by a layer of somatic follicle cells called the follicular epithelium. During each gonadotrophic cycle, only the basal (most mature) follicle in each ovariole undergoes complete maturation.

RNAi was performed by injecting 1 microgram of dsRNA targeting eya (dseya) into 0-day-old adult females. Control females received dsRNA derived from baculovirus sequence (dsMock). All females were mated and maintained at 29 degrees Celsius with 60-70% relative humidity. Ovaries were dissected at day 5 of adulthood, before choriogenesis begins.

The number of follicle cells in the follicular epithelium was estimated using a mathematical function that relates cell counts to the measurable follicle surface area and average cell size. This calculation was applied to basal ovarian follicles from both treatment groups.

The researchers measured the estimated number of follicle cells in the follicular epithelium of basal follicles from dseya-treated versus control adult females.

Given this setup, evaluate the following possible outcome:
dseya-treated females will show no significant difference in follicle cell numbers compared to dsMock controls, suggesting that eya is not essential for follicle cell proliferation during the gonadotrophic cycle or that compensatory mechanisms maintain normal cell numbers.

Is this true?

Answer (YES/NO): NO